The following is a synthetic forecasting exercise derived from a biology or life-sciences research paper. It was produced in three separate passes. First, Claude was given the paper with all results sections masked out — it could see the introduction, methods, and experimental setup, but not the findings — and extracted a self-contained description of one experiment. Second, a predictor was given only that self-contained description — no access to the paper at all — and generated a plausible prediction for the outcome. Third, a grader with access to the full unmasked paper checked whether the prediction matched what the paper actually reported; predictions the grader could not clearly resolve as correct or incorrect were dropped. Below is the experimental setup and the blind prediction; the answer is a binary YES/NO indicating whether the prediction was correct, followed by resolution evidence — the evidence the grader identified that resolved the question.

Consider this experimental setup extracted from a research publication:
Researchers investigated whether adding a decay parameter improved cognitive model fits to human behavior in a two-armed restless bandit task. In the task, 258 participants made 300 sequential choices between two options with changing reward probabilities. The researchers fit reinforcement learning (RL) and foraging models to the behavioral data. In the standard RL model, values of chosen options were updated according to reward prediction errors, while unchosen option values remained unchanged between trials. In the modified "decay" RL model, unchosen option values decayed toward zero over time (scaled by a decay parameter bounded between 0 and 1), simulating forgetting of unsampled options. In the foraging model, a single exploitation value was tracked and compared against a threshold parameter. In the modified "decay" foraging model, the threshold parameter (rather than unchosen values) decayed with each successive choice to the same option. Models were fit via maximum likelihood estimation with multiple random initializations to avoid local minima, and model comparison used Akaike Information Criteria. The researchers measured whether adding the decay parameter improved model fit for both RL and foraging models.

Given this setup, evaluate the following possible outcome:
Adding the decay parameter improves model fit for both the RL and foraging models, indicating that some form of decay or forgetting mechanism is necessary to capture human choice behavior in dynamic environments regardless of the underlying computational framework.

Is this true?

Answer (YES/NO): NO